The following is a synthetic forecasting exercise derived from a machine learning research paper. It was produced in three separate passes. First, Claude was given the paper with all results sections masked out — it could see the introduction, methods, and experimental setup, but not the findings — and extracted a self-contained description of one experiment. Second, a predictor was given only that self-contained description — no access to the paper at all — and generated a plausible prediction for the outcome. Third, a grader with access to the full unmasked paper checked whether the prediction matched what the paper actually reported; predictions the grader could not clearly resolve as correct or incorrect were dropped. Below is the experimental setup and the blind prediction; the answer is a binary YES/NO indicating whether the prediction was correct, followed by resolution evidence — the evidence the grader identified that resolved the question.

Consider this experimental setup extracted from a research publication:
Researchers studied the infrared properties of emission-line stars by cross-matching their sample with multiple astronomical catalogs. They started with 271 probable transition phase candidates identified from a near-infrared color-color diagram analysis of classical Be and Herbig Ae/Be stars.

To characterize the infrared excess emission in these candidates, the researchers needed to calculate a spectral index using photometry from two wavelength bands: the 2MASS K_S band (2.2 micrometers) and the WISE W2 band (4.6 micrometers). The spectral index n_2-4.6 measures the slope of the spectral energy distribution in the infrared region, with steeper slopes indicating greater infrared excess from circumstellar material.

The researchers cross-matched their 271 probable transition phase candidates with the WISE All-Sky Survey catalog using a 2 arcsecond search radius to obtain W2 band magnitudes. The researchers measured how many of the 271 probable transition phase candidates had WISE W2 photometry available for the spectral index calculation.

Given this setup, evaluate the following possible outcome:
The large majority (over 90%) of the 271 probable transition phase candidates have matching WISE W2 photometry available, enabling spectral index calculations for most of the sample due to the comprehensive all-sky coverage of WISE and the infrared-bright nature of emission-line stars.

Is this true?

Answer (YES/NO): YES